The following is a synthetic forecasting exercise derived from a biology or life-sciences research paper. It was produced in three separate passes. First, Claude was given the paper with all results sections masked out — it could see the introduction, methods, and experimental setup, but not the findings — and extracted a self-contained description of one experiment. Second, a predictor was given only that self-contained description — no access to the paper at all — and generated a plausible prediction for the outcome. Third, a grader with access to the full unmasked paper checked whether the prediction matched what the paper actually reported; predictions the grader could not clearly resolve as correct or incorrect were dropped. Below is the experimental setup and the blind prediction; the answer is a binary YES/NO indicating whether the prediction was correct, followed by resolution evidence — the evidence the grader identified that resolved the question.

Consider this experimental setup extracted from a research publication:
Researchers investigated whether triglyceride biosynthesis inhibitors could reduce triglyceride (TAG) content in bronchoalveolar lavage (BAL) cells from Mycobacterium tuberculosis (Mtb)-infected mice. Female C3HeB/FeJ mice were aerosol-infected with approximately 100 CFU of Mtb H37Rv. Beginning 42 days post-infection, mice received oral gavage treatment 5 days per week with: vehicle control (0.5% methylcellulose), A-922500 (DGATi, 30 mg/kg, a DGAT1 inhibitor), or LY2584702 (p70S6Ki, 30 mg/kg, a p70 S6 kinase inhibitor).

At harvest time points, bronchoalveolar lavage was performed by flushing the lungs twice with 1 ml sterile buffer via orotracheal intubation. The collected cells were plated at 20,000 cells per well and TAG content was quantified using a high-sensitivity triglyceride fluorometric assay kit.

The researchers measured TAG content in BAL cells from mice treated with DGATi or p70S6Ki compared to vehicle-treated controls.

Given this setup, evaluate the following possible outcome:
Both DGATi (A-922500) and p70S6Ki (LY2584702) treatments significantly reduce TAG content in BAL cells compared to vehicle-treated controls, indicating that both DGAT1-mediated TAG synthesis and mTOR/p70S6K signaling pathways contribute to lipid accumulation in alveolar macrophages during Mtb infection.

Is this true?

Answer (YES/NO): YES